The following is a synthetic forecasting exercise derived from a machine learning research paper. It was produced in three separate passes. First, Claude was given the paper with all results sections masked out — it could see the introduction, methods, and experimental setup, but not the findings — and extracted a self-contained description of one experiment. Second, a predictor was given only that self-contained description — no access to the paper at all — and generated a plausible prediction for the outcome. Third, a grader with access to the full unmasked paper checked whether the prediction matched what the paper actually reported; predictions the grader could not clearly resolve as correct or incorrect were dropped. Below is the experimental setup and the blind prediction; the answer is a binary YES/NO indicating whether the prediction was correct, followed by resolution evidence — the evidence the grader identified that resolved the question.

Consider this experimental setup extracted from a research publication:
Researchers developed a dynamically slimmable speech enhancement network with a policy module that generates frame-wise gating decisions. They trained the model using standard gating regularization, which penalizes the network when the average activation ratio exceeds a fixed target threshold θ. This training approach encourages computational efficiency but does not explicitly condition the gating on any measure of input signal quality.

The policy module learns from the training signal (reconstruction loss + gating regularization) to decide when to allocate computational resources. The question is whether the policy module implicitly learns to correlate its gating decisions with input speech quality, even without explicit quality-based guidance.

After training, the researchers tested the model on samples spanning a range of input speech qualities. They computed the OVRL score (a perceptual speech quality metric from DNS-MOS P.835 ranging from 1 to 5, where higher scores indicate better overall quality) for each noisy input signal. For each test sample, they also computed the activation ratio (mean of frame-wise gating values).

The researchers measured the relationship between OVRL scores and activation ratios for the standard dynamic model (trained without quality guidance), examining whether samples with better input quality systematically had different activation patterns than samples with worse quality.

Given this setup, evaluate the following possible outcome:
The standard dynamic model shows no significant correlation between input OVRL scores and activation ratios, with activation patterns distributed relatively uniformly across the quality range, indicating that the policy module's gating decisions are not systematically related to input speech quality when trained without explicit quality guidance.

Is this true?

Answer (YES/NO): YES